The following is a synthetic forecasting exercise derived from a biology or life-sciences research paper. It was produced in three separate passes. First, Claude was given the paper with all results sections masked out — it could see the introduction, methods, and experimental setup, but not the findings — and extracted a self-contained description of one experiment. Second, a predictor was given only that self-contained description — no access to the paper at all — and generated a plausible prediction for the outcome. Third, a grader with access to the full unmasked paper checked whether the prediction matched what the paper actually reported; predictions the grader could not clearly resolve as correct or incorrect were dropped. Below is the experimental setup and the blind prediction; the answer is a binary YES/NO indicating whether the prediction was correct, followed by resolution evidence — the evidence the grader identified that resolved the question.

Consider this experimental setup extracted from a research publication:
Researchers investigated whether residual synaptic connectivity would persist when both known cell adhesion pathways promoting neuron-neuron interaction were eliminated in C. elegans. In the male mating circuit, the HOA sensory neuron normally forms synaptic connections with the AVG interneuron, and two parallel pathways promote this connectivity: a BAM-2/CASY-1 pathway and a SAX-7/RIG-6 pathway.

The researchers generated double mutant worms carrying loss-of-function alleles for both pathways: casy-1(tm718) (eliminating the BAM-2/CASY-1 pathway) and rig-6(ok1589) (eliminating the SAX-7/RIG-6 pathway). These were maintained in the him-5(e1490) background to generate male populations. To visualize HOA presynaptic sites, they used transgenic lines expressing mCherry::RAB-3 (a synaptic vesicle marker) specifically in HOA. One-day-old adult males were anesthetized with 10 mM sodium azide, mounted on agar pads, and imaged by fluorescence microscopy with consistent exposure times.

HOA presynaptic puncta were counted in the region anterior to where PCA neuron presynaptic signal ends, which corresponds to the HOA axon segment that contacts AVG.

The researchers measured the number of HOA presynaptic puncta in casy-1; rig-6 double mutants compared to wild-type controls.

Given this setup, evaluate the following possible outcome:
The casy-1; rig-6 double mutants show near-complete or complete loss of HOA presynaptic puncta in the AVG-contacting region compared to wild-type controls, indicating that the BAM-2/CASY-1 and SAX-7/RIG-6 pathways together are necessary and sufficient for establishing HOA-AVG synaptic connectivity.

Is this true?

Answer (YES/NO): NO